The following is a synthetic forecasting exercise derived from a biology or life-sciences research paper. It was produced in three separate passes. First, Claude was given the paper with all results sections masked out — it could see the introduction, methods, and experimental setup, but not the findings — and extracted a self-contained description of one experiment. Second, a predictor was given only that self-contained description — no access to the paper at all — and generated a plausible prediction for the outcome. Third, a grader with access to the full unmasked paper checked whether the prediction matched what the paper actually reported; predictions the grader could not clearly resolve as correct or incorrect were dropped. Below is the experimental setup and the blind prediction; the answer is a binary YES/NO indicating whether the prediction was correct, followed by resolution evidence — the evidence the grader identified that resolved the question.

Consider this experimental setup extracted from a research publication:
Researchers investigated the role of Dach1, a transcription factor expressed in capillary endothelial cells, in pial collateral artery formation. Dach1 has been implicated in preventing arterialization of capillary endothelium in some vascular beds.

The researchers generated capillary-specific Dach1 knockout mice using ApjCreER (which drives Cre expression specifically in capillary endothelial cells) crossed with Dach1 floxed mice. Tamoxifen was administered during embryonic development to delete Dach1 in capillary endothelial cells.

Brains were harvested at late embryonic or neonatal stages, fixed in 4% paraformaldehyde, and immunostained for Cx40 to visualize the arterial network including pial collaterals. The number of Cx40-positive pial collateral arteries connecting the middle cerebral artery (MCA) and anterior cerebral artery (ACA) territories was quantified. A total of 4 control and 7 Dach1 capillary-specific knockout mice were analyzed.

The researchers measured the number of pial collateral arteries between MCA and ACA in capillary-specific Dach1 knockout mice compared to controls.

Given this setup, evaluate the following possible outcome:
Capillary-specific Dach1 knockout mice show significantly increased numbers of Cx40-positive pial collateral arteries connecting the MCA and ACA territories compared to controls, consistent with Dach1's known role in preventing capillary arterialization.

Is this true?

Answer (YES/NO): NO